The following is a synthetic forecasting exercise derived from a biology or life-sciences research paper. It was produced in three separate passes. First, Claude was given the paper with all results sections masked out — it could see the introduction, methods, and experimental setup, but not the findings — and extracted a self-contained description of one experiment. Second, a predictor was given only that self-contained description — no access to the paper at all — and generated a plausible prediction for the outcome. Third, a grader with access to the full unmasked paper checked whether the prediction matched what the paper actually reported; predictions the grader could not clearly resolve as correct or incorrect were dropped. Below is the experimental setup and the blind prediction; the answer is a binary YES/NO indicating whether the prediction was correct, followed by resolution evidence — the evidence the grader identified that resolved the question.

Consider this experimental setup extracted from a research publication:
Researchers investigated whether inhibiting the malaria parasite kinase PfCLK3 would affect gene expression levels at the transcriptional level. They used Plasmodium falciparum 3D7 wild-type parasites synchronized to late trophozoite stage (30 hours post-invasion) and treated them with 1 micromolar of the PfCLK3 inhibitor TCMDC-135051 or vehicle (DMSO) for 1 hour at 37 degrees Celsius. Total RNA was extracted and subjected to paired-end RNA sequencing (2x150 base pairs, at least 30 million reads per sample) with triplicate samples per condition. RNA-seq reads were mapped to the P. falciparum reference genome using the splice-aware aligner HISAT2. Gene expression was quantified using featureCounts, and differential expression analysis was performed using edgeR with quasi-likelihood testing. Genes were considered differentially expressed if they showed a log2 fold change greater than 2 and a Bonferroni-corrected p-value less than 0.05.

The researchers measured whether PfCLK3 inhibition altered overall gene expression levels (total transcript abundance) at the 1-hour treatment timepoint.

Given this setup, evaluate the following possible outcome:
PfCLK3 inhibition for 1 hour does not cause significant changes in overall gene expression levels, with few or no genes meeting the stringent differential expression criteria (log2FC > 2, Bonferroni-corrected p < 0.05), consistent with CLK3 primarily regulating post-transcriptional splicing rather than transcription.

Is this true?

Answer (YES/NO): NO